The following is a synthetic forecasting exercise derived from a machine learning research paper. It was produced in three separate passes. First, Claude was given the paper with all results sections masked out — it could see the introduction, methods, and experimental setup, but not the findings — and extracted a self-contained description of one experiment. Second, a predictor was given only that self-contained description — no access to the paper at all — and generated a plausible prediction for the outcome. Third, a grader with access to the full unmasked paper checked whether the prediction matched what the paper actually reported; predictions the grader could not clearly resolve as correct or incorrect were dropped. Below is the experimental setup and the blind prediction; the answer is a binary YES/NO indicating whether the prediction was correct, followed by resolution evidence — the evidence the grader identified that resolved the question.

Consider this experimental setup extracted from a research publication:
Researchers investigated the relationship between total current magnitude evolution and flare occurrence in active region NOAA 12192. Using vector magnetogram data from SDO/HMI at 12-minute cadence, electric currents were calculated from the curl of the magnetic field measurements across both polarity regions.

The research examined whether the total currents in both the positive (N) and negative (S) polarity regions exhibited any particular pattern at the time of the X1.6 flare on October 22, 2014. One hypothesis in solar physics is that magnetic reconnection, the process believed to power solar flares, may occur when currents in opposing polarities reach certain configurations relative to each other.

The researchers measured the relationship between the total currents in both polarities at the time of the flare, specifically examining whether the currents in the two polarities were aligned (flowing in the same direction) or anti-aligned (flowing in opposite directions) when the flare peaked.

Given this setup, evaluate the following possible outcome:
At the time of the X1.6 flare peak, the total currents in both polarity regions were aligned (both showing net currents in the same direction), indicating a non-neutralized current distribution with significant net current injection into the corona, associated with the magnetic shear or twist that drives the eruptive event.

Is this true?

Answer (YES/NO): YES